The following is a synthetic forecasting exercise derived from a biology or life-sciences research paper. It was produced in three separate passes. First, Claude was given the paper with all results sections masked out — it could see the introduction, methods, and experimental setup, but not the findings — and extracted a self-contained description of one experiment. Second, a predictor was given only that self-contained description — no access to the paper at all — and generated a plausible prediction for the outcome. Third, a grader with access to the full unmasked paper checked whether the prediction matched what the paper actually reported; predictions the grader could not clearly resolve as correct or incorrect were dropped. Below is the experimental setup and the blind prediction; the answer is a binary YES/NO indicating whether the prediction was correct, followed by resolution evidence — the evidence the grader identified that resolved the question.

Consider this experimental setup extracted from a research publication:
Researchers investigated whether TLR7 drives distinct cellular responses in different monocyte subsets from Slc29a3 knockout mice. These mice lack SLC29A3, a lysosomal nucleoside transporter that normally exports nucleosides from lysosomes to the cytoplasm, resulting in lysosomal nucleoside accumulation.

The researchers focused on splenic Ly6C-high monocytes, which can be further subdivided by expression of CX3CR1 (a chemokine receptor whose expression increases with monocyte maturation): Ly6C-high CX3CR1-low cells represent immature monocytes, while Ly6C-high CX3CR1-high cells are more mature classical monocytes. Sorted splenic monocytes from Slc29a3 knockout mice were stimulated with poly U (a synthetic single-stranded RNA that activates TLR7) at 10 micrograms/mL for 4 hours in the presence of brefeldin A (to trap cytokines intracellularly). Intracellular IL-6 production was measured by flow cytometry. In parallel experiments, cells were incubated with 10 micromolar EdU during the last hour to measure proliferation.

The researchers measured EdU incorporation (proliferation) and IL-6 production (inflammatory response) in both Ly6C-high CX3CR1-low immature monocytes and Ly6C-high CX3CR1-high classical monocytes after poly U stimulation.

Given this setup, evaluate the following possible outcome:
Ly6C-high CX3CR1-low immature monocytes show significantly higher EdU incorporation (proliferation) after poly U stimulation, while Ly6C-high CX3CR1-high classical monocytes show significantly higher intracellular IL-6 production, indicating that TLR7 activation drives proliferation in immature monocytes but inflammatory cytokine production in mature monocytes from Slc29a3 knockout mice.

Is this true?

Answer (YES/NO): YES